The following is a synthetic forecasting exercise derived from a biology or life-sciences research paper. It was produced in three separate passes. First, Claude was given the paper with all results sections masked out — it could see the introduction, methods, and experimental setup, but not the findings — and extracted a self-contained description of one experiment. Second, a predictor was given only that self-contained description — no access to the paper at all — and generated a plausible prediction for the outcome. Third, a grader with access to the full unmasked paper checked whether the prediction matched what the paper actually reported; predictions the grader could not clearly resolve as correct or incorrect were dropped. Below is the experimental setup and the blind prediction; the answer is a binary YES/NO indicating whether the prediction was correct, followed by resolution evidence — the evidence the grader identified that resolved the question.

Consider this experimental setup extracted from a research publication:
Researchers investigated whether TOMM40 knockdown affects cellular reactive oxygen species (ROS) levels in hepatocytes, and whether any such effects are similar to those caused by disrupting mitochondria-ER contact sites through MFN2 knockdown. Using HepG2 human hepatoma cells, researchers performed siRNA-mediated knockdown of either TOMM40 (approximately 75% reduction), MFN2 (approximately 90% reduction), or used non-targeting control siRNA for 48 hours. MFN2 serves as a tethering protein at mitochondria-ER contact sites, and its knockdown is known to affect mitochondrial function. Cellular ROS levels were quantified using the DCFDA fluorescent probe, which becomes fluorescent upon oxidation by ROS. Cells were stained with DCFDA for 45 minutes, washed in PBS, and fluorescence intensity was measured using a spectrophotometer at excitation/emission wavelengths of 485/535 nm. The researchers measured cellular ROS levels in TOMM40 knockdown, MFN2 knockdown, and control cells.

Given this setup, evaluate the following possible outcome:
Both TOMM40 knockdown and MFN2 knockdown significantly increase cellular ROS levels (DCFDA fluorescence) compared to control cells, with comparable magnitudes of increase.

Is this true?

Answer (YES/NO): YES